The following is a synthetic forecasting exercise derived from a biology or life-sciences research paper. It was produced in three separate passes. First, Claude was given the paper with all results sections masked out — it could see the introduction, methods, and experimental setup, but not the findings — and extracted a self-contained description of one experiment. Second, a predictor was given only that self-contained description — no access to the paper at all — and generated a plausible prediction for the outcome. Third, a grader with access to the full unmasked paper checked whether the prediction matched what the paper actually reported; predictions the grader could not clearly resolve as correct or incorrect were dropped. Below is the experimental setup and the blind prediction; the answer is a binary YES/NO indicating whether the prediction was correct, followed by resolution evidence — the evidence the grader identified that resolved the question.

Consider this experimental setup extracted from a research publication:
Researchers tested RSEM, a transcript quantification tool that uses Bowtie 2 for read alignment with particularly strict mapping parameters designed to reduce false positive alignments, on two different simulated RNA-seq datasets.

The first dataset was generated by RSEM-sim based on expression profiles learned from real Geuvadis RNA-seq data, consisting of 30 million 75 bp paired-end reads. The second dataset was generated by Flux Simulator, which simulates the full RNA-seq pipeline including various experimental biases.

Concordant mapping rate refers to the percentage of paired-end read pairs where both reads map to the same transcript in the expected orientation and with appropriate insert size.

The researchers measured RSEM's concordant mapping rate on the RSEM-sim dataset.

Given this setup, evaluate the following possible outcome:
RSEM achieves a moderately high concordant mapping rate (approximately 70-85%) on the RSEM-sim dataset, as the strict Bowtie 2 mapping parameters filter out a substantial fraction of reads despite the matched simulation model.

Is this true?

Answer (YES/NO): NO